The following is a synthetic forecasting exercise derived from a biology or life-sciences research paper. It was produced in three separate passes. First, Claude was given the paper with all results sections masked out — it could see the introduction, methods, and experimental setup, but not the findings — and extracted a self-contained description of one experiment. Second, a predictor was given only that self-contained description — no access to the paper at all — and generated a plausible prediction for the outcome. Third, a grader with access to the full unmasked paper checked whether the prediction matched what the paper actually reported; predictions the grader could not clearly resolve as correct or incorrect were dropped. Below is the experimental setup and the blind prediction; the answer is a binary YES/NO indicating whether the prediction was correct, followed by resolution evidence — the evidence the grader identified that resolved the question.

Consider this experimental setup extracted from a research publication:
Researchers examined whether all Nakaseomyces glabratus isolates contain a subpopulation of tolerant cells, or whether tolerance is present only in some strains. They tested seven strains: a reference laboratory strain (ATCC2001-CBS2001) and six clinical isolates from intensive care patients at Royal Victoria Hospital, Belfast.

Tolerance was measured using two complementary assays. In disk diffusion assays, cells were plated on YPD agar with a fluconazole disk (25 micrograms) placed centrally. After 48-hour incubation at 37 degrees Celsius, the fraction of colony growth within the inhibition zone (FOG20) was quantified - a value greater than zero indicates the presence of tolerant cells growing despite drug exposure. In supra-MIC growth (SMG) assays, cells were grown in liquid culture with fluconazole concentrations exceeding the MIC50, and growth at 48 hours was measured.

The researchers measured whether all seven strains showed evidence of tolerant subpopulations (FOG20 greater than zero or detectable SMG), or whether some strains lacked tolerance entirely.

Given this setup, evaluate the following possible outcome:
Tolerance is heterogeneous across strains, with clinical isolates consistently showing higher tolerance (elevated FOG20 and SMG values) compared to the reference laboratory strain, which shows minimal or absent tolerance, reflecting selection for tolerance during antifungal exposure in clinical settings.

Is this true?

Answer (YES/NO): NO